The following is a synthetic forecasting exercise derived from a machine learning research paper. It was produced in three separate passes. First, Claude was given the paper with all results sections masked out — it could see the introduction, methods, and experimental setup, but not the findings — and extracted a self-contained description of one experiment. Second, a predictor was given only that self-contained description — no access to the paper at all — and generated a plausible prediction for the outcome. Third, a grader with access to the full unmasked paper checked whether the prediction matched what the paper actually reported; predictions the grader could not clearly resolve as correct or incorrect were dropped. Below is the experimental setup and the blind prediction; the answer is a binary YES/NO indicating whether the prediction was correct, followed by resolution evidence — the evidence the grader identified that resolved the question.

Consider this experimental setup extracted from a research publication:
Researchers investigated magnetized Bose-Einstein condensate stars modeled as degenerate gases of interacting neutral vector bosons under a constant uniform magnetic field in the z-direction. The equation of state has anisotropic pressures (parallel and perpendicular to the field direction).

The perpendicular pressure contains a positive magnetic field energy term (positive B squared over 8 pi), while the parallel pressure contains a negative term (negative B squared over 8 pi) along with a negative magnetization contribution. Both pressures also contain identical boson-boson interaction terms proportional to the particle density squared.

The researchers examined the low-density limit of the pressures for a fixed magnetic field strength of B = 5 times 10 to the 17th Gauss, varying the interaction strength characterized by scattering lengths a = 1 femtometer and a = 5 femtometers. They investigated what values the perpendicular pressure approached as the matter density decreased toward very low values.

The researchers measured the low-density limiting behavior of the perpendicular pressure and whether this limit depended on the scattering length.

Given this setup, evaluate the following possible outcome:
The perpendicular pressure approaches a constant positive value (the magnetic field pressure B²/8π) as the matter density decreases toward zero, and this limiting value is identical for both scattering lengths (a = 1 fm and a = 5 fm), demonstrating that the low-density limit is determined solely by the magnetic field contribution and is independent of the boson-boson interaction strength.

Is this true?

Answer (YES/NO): YES